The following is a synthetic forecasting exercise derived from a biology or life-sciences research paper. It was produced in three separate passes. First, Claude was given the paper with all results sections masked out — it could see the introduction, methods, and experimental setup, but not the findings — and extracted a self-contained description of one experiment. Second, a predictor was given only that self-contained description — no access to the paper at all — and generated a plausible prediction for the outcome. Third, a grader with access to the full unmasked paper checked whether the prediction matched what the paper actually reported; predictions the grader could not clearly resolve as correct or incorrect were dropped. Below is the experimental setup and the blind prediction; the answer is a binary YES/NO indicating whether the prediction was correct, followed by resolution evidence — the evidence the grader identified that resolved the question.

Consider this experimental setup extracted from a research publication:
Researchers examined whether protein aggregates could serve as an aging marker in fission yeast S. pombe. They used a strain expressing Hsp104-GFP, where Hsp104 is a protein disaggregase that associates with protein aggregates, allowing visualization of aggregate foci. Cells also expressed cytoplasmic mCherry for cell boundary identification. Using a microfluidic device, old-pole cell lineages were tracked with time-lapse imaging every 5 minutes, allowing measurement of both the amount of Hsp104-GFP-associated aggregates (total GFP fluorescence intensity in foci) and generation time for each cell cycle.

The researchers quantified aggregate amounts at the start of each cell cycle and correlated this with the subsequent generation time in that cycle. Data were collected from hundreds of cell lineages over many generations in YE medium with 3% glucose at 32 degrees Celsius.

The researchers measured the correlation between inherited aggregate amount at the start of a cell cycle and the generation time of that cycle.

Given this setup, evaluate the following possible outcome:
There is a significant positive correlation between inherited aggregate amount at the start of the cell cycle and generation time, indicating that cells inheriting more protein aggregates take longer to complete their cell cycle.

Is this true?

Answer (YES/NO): NO